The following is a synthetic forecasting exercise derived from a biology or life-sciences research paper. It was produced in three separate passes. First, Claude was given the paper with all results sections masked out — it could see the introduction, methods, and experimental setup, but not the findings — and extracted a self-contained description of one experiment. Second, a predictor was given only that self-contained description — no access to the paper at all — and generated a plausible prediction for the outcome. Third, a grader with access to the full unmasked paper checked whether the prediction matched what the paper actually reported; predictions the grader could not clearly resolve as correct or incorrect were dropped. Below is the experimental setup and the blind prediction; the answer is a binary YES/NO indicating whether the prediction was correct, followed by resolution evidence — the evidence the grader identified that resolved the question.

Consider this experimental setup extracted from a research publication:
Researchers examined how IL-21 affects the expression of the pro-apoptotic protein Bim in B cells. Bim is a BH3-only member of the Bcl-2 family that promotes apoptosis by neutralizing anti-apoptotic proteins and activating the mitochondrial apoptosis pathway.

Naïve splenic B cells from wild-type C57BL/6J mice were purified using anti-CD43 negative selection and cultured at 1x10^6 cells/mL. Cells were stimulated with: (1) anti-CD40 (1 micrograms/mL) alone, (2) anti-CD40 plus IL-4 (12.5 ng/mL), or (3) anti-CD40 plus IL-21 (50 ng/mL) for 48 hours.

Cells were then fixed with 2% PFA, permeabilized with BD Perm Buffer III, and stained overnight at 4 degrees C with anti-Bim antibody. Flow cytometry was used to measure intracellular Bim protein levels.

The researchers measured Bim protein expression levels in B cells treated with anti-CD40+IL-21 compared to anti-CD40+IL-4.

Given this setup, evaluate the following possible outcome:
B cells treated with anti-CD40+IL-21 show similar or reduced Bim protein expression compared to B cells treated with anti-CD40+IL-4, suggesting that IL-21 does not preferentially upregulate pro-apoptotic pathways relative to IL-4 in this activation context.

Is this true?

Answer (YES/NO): NO